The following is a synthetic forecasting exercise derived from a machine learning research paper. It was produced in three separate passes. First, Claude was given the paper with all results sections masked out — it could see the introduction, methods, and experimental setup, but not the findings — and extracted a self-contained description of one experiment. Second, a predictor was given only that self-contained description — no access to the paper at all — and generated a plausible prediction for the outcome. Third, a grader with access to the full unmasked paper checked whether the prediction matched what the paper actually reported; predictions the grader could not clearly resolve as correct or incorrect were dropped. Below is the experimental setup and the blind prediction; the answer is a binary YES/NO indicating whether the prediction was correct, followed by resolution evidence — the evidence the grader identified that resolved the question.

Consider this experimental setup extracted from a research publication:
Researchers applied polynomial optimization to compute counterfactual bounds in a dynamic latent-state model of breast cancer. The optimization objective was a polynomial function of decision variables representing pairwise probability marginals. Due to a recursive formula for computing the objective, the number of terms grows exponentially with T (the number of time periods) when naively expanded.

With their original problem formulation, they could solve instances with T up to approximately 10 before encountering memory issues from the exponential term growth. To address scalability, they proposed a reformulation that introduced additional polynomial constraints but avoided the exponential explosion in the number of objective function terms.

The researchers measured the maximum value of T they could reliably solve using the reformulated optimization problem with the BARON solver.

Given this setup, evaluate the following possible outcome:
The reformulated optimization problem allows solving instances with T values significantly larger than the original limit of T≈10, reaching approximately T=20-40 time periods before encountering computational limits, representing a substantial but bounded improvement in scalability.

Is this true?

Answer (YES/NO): NO